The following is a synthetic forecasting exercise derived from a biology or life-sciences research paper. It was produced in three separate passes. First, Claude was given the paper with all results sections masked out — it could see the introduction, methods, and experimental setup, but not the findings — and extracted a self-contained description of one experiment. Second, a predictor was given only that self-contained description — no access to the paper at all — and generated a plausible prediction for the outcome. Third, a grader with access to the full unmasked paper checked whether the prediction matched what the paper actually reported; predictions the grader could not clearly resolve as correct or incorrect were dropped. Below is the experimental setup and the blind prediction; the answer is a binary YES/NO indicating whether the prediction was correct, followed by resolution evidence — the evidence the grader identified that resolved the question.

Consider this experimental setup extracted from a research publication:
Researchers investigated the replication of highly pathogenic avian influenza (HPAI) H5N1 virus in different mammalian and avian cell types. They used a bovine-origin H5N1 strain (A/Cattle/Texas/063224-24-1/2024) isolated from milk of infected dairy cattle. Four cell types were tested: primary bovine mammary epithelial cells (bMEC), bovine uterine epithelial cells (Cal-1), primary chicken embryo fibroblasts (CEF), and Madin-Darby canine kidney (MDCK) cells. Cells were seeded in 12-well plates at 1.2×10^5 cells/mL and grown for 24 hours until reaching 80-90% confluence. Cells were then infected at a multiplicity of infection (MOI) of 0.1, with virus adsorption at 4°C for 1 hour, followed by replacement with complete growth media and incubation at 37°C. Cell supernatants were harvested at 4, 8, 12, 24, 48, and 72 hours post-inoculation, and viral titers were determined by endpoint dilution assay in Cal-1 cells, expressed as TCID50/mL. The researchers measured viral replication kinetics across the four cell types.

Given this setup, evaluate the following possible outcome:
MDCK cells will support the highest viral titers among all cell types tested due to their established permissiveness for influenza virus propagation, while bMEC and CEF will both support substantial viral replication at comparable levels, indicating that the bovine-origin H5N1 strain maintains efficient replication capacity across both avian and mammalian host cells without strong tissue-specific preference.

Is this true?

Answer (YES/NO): NO